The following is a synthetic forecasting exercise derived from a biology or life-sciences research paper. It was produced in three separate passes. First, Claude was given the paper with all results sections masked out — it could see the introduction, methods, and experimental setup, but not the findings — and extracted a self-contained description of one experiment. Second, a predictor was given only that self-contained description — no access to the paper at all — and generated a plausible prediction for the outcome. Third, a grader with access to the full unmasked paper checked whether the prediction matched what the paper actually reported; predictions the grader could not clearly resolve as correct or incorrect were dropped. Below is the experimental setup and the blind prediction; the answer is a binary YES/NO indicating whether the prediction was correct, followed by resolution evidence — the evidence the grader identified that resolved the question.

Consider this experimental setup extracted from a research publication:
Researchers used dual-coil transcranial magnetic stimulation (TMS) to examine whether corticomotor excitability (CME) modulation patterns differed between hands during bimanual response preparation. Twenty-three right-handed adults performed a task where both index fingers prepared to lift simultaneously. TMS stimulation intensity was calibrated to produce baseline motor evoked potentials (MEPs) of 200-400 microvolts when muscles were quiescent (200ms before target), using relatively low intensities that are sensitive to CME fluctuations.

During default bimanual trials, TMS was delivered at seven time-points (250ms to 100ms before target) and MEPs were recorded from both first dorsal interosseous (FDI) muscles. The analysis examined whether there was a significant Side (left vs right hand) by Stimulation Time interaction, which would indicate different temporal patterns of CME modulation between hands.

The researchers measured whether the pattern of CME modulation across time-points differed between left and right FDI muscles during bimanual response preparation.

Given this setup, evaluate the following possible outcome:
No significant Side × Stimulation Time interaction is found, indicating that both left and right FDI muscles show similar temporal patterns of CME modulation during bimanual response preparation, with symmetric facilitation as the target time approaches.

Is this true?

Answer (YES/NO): YES